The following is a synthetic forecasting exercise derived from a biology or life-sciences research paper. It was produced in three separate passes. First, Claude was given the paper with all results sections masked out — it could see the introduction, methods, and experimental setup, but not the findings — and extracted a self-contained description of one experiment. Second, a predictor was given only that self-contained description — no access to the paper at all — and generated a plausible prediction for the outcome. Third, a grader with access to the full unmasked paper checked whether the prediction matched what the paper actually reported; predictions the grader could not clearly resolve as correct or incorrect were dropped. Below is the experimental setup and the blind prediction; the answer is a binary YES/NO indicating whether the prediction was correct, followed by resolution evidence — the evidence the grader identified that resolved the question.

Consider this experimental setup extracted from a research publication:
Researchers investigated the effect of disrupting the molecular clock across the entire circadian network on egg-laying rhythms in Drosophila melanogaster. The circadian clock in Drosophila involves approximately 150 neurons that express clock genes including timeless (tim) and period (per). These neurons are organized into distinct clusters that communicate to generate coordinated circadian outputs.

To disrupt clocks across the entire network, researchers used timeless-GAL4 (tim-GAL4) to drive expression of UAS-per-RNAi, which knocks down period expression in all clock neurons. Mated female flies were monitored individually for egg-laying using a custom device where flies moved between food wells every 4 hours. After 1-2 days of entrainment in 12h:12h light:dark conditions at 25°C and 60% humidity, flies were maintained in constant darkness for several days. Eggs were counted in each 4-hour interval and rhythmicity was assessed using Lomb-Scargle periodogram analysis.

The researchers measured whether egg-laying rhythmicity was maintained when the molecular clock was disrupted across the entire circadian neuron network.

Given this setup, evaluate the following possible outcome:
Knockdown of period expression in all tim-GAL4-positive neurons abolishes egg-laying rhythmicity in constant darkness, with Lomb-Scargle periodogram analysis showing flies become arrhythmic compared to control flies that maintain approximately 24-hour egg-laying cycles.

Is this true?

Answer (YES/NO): NO